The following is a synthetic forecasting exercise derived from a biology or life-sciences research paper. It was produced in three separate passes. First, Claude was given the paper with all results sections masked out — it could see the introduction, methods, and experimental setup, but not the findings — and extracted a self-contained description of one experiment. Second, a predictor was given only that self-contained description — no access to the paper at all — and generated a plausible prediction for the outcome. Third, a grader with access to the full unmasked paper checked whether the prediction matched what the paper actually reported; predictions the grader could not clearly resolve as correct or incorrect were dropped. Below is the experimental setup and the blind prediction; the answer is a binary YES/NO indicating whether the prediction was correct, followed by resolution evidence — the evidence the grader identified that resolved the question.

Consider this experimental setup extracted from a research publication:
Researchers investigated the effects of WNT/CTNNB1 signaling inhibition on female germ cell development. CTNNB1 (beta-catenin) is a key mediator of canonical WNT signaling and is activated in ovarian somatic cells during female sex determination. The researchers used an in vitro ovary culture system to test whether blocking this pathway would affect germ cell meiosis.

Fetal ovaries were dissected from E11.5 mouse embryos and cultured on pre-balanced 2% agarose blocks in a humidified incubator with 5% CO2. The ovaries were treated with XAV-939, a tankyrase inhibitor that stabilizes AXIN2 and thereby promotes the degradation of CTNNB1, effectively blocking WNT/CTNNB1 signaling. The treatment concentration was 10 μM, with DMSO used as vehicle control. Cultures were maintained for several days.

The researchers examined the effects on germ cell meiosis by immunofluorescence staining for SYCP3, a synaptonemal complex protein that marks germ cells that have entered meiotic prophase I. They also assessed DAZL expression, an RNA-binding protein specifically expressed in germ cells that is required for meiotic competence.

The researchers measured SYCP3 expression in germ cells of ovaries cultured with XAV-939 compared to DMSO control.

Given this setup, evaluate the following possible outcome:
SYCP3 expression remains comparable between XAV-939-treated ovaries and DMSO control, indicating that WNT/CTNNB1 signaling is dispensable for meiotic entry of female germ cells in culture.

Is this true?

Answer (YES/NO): NO